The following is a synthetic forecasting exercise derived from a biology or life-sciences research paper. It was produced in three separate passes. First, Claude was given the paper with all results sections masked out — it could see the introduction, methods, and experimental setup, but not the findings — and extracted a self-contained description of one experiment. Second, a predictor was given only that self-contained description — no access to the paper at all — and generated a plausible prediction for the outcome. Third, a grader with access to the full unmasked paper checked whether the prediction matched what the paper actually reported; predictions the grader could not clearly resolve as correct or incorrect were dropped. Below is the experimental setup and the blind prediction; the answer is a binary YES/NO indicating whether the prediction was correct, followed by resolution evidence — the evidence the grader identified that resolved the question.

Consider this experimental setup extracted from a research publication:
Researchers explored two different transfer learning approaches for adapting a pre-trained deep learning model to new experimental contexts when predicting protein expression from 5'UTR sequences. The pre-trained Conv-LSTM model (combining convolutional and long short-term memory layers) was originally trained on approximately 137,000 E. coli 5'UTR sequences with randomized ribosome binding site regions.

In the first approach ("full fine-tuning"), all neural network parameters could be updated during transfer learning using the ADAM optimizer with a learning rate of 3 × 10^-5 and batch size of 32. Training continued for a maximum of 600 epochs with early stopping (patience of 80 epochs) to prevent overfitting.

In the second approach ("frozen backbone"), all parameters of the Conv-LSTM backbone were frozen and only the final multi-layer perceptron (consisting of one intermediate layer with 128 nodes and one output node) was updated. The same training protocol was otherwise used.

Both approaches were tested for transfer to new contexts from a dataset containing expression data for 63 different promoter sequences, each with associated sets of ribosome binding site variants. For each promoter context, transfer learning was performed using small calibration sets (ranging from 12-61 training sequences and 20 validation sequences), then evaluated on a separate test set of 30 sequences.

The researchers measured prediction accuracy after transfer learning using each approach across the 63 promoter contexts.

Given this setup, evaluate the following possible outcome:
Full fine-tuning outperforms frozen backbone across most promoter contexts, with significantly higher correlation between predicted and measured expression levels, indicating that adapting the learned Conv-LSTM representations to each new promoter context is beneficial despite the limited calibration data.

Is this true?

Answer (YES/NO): NO